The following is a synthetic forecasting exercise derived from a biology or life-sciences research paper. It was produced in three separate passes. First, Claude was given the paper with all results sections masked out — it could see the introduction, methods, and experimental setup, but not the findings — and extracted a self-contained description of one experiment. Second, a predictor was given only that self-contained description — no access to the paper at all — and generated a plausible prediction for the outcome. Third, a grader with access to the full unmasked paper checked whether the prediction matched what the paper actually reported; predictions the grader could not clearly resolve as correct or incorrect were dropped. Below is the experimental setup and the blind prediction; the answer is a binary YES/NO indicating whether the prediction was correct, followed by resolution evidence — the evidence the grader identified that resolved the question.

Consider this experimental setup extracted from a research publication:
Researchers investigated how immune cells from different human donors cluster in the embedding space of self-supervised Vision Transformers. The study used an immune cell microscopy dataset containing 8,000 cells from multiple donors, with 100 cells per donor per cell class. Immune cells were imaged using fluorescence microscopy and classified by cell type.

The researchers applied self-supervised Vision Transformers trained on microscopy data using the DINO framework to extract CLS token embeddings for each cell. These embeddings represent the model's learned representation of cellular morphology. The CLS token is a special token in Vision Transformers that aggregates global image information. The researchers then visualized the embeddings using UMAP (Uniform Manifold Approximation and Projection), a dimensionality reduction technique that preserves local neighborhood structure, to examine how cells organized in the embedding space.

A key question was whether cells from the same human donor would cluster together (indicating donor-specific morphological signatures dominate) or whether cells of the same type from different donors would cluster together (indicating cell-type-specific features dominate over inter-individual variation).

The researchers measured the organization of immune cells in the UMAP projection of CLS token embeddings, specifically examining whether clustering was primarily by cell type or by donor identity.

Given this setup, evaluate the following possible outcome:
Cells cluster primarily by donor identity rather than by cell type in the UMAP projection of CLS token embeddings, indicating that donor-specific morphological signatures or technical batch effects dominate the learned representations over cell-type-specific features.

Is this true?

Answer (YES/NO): NO